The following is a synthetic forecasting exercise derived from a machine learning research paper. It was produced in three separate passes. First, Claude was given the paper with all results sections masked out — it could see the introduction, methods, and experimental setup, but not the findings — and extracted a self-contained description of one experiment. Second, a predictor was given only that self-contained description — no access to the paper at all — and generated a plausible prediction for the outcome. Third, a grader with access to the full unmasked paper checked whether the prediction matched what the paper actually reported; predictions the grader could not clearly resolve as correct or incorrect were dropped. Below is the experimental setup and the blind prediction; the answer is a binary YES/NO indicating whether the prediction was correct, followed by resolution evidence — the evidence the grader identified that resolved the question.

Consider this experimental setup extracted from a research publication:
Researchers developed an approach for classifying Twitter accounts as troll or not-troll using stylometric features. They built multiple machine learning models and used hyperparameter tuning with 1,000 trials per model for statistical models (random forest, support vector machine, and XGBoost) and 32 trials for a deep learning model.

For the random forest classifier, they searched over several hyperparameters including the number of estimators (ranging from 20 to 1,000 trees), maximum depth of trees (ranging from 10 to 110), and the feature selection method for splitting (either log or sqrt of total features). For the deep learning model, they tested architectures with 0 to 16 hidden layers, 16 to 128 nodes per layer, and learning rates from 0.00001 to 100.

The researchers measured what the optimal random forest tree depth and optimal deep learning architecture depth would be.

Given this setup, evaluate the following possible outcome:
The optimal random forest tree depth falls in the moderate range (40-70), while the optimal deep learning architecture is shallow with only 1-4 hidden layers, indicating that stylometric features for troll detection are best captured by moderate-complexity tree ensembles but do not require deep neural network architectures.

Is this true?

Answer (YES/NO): NO